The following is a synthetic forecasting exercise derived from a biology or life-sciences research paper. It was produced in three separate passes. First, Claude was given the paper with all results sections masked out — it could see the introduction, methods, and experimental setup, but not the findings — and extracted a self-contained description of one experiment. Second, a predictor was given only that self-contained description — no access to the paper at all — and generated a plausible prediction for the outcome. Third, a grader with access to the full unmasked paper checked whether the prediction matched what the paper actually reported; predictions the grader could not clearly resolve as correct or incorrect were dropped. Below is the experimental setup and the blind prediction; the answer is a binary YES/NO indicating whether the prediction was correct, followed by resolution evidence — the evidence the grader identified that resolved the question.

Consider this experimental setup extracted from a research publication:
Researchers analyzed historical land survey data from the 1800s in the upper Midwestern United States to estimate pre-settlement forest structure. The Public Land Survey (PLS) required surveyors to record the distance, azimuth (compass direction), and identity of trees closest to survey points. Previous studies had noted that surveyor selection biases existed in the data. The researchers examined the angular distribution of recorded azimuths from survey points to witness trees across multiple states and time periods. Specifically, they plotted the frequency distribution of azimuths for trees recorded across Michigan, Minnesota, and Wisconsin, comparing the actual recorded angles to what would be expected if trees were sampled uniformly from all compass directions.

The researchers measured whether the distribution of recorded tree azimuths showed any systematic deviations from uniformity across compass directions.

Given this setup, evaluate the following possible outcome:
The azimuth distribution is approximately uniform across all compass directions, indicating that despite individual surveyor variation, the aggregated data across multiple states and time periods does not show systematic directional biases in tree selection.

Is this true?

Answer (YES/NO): NO